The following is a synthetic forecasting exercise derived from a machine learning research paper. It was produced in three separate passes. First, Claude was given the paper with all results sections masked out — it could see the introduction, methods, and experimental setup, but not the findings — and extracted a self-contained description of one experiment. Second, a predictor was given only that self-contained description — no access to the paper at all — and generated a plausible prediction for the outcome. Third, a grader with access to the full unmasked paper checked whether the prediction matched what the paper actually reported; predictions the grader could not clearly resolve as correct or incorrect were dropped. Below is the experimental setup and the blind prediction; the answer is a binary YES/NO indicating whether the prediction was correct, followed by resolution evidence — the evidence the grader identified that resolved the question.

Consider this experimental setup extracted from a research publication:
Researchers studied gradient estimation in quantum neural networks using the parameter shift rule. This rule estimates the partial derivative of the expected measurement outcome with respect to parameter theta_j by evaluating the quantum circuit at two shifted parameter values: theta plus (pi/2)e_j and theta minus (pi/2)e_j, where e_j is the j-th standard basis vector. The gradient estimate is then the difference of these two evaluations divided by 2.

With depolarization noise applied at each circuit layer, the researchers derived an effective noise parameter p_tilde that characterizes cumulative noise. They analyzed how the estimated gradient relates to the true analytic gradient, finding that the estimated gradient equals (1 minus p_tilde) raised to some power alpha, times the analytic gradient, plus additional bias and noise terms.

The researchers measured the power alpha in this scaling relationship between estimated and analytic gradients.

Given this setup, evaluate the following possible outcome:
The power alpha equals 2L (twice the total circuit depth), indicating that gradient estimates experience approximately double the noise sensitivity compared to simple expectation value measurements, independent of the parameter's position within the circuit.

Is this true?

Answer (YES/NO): NO